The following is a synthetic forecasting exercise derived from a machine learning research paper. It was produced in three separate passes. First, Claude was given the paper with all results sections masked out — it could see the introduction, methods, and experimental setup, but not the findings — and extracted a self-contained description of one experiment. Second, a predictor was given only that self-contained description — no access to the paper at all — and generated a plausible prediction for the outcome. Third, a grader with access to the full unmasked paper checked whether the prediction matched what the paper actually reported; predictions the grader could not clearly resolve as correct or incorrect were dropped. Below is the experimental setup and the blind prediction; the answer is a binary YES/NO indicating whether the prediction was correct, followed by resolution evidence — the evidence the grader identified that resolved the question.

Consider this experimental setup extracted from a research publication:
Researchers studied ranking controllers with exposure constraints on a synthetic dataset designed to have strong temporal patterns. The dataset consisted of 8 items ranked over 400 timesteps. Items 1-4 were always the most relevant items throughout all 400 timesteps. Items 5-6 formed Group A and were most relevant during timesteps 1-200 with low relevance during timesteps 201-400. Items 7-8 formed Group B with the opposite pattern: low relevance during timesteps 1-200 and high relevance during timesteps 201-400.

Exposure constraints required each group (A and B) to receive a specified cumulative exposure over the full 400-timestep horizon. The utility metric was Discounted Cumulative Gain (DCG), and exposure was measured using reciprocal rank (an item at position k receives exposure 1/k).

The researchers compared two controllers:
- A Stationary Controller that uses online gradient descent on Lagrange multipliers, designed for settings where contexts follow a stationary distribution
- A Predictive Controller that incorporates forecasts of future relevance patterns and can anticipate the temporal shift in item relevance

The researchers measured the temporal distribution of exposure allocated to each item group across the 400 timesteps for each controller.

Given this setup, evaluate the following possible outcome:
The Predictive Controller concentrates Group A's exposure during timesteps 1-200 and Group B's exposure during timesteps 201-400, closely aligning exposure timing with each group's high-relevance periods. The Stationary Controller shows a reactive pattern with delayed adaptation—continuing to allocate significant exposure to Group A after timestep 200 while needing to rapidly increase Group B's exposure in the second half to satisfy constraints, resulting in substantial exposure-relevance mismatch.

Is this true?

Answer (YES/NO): NO